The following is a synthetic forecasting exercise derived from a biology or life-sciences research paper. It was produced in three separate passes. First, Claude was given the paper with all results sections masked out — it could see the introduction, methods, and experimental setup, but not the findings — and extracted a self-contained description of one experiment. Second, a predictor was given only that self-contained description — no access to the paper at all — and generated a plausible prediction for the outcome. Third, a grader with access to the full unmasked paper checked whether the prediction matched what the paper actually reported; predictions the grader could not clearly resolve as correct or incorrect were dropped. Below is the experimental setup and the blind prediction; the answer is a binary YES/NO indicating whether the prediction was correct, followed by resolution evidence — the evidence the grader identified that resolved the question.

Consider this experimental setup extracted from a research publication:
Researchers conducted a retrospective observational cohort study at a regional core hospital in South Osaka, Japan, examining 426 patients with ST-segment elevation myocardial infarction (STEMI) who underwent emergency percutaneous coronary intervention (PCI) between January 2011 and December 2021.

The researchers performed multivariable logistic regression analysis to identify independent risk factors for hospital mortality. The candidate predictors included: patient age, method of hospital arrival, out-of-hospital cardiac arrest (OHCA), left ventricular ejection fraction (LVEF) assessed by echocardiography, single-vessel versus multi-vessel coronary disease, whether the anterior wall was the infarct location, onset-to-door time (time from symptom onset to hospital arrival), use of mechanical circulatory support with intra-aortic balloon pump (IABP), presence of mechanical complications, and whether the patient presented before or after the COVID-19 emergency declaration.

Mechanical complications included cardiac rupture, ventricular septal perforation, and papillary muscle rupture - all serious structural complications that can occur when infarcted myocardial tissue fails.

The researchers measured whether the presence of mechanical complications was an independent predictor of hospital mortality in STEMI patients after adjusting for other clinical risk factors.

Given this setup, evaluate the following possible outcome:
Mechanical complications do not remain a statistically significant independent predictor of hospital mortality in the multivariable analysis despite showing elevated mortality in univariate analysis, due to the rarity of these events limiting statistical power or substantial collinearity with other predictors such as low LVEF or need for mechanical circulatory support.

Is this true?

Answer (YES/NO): NO